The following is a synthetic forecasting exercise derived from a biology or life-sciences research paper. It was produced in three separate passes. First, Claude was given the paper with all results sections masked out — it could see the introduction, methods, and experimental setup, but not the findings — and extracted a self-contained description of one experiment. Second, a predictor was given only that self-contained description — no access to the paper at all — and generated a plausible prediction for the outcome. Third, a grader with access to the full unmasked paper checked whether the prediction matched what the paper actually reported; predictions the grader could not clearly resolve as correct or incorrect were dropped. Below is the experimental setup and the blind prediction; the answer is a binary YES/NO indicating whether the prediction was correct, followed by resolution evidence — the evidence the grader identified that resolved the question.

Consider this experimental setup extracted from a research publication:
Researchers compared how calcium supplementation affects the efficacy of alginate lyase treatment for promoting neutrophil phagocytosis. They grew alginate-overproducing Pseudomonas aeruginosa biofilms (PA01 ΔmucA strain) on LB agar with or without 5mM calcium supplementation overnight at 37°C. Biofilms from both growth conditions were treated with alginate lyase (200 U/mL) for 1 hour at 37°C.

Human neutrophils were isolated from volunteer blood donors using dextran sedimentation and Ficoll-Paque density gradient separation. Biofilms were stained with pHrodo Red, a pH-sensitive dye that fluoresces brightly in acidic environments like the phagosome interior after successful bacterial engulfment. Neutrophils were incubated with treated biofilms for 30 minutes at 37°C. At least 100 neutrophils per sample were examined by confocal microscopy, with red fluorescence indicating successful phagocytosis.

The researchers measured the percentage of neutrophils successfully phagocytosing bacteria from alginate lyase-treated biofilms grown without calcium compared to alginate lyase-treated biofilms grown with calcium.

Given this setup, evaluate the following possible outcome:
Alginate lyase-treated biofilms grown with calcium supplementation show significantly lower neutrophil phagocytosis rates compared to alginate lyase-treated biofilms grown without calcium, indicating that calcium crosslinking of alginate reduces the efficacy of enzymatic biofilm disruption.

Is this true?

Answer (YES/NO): NO